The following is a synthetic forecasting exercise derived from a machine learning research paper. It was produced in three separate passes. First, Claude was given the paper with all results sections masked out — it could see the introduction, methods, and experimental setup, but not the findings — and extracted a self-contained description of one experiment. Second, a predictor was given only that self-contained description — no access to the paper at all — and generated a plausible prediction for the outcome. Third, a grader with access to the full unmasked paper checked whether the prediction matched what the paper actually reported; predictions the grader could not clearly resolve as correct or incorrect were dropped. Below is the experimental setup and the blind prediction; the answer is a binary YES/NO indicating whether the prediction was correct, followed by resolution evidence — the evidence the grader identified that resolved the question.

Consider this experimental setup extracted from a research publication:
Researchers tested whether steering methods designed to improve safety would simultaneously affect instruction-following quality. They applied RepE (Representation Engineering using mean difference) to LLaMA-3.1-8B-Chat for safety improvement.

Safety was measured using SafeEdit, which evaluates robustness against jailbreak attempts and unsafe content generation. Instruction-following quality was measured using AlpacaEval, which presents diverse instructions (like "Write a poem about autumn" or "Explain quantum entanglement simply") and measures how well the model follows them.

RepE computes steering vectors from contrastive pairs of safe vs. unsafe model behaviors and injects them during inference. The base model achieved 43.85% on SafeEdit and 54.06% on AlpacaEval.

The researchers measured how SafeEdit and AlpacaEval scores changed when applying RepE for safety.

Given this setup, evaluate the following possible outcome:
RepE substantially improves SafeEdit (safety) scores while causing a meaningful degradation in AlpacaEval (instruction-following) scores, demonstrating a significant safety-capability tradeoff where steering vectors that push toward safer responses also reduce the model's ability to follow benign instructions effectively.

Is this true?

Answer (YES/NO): NO